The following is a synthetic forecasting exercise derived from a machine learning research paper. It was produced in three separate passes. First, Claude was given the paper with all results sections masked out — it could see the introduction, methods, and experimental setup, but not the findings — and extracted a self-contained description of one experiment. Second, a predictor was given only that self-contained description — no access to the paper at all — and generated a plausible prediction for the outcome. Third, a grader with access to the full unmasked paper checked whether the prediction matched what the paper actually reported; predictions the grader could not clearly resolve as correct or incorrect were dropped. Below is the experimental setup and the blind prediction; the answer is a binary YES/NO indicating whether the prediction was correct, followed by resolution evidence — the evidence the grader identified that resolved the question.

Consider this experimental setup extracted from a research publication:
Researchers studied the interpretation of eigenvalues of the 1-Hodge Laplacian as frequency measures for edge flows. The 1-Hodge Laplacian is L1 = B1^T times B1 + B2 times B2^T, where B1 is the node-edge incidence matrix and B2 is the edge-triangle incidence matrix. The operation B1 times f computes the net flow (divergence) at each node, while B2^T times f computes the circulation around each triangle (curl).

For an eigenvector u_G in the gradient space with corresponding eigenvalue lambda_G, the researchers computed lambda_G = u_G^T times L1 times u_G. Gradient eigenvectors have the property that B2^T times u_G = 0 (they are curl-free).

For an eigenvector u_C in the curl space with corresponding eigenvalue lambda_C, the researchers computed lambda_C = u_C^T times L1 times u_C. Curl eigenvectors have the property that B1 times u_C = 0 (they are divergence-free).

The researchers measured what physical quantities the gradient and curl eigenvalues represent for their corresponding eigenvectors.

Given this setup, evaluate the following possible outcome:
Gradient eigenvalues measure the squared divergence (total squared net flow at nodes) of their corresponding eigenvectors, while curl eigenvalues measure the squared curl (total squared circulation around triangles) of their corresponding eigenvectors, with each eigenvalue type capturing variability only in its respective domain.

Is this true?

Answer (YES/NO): YES